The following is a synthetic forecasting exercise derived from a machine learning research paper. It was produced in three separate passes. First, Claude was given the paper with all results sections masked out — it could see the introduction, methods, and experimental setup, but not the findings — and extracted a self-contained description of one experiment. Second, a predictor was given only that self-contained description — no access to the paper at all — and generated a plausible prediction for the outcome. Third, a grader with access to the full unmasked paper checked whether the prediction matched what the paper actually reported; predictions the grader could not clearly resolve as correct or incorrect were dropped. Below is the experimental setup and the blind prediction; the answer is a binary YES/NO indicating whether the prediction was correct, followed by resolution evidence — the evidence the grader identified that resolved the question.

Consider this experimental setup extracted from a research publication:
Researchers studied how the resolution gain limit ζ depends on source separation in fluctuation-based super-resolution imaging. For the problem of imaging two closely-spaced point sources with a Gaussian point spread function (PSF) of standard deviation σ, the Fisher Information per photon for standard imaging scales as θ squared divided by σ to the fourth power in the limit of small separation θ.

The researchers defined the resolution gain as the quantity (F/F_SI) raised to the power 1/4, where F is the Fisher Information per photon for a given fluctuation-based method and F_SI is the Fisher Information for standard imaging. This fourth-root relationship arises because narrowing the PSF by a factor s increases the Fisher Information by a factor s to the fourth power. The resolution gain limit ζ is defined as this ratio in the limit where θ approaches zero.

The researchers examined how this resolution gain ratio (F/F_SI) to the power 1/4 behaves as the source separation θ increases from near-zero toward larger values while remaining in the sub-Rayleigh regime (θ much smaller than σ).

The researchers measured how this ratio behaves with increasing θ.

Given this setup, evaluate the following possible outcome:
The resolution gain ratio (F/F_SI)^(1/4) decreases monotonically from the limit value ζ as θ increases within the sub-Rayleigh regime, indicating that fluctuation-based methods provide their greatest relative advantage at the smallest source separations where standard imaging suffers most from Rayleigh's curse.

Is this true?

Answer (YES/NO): YES